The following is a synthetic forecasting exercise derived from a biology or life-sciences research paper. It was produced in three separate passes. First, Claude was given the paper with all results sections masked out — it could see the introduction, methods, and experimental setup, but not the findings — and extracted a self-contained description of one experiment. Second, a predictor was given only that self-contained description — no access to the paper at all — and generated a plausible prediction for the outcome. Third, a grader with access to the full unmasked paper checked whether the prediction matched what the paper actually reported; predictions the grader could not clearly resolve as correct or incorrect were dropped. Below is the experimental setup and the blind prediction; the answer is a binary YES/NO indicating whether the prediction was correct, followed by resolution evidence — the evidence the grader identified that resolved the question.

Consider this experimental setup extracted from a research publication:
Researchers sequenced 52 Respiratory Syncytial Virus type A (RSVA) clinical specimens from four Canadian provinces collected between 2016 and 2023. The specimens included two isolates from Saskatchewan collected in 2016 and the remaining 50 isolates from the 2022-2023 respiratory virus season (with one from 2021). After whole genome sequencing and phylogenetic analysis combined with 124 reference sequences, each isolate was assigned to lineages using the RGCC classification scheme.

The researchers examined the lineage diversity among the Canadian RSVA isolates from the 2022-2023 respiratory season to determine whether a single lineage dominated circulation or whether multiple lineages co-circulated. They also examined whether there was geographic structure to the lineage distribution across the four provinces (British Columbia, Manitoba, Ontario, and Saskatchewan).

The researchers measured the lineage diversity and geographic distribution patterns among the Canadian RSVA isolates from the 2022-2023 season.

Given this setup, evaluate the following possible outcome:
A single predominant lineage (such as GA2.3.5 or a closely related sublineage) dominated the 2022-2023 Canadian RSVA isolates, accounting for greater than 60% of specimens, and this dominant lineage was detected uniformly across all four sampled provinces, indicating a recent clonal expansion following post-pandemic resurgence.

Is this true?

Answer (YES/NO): NO